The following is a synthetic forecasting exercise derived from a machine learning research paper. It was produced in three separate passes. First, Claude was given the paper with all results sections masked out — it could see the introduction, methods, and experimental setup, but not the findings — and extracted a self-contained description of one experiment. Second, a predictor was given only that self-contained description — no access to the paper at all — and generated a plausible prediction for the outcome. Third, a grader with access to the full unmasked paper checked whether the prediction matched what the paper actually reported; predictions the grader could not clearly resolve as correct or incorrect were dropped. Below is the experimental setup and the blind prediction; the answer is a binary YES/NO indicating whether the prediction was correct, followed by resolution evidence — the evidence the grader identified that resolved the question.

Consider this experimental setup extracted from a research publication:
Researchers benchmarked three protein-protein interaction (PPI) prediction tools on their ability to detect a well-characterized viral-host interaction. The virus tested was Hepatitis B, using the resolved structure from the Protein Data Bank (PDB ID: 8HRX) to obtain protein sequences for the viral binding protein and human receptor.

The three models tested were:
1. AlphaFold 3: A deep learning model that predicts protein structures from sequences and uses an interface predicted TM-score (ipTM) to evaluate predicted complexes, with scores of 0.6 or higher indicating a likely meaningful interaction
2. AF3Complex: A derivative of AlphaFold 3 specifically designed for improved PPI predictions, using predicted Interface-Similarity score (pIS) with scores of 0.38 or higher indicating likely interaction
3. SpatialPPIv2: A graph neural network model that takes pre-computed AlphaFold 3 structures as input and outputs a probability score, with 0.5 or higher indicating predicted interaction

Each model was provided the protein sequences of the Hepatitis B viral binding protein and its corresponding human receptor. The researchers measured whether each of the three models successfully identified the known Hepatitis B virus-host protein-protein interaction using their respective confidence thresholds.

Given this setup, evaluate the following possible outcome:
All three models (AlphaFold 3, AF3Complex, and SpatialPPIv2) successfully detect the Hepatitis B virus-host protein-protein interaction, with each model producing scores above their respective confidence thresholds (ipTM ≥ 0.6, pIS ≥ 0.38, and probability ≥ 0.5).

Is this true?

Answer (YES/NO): NO